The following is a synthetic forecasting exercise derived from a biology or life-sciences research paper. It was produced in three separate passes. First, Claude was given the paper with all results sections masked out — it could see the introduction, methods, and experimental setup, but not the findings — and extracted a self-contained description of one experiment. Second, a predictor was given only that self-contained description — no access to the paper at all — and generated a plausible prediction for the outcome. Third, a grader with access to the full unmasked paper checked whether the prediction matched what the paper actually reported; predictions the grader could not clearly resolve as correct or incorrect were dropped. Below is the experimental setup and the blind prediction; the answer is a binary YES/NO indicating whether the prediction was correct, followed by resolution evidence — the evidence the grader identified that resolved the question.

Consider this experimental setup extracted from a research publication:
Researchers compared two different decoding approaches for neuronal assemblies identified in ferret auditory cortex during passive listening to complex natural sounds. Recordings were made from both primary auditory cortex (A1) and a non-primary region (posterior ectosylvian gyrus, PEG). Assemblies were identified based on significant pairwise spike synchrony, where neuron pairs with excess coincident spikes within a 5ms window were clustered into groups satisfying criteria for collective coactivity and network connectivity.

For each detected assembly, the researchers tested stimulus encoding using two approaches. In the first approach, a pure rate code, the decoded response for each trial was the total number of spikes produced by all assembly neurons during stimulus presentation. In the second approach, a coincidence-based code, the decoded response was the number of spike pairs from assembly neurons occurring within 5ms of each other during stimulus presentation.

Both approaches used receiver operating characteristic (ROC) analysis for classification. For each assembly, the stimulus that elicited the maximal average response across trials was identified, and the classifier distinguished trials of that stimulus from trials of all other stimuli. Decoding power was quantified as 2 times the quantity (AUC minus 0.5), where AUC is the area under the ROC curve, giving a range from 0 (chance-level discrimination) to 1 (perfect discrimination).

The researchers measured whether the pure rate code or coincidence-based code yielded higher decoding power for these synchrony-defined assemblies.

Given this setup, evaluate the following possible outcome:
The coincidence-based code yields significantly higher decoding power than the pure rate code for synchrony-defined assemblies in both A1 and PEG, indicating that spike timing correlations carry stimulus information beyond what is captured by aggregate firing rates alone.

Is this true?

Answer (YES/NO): NO